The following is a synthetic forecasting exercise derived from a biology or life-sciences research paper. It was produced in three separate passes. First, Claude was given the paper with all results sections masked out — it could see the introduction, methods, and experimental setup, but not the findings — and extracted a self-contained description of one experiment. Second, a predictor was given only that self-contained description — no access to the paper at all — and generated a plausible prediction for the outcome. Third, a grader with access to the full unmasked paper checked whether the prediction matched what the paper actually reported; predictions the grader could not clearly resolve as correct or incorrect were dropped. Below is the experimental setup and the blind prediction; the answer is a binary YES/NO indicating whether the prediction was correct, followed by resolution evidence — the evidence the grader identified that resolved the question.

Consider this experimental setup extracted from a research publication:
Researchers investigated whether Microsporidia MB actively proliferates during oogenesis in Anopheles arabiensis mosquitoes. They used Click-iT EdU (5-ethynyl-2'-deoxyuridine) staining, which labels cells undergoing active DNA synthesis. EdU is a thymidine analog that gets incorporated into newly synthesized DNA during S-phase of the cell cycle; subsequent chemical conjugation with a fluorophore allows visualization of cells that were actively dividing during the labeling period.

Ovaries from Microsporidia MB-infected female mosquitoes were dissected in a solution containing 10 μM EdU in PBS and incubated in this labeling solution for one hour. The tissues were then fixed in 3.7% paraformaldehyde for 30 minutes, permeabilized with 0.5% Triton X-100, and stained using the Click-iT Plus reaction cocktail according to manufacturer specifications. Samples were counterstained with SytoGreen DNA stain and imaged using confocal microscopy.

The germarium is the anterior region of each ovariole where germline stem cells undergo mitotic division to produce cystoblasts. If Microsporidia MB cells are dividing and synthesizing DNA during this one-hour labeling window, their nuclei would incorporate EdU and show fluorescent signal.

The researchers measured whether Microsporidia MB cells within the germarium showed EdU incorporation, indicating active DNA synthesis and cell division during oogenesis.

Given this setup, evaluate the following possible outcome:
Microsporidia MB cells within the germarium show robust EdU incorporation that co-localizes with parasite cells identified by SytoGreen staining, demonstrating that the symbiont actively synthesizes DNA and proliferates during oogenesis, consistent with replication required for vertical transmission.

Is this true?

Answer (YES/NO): YES